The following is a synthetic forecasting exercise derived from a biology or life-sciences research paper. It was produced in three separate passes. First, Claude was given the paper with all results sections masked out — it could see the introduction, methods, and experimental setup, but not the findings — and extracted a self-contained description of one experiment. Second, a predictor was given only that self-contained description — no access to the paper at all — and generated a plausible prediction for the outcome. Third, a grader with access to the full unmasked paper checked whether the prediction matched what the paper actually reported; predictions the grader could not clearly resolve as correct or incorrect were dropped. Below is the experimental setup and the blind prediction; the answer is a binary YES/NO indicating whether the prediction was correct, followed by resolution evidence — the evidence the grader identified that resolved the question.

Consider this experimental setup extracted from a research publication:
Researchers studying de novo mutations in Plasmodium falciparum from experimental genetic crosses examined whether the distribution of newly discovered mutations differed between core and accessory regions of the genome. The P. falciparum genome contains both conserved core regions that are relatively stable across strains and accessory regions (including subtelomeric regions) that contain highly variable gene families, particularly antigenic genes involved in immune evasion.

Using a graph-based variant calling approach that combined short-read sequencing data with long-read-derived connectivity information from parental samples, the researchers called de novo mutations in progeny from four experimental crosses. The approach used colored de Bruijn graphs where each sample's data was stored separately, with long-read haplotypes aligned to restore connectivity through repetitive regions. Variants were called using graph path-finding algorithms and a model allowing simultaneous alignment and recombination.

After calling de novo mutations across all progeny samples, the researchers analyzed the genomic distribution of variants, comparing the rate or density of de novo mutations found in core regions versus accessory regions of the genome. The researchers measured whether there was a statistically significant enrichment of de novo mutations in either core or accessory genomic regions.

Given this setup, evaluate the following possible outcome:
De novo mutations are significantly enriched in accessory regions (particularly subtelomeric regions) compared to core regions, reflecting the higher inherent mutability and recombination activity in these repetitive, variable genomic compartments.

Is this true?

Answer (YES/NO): YES